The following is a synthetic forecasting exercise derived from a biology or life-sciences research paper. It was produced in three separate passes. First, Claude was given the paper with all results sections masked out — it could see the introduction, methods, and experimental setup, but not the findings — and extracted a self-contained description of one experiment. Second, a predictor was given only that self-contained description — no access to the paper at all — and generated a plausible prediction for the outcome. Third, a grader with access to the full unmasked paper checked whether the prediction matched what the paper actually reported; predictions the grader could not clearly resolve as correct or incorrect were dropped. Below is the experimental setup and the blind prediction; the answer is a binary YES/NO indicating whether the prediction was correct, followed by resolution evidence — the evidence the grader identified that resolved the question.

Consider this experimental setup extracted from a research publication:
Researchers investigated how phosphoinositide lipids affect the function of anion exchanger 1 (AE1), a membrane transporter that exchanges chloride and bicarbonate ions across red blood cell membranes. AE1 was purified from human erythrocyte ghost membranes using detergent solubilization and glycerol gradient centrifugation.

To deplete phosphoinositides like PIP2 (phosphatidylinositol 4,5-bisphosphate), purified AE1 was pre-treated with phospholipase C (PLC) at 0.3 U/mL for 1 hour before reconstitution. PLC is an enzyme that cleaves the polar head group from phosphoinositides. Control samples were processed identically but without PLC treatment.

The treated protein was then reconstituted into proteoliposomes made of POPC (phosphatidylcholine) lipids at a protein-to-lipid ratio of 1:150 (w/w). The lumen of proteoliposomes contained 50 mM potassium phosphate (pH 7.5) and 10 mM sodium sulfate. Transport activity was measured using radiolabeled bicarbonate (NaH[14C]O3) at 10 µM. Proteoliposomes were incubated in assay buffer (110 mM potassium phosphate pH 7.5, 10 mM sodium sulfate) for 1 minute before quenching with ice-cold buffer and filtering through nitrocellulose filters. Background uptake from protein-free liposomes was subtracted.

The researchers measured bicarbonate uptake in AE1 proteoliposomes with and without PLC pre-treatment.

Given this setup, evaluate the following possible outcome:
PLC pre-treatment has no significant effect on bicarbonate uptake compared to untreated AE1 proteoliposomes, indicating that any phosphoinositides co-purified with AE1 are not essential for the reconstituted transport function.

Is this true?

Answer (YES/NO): NO